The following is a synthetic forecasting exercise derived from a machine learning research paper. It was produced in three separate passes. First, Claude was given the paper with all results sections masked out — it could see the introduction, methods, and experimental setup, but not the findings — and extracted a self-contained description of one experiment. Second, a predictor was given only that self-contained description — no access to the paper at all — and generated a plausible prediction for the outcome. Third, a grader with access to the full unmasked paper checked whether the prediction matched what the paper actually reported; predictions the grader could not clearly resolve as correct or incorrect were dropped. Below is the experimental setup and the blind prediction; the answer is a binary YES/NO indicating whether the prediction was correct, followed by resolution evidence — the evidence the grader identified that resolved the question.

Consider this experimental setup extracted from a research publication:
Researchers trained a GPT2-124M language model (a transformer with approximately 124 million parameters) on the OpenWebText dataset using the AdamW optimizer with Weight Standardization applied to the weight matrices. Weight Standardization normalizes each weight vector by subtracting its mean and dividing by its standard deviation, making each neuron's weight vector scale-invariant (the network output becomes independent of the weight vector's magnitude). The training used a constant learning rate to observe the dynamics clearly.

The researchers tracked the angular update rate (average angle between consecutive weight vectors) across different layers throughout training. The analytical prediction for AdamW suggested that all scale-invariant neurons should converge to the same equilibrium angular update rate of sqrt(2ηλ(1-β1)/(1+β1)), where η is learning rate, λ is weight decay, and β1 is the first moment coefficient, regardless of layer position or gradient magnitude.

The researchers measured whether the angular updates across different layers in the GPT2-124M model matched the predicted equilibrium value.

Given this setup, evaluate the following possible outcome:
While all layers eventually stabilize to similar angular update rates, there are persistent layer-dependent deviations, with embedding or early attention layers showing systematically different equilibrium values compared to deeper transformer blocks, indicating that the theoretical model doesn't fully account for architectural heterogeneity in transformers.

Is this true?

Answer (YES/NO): NO